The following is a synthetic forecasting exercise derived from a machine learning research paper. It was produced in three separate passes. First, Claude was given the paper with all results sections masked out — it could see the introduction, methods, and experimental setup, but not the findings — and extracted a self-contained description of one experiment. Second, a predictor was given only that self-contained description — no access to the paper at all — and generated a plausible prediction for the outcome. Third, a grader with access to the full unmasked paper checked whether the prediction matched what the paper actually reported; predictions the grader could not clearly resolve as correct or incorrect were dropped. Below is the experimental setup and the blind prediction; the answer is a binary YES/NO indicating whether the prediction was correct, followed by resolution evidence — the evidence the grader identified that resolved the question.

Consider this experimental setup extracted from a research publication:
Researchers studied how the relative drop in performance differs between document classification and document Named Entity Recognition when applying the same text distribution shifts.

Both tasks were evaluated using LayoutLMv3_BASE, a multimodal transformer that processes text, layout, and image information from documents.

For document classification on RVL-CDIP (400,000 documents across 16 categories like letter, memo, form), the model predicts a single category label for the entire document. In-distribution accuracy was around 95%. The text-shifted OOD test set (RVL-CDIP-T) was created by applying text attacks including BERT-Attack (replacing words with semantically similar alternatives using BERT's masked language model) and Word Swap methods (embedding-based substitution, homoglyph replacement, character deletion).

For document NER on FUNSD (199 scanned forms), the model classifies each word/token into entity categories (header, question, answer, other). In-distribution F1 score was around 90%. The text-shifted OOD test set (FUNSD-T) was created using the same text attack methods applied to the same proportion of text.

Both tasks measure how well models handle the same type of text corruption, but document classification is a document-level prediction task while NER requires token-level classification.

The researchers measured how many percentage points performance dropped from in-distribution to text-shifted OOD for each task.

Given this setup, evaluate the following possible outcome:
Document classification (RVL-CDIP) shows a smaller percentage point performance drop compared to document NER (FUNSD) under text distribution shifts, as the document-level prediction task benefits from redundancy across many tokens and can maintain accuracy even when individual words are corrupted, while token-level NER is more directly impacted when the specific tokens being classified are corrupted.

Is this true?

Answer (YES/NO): NO